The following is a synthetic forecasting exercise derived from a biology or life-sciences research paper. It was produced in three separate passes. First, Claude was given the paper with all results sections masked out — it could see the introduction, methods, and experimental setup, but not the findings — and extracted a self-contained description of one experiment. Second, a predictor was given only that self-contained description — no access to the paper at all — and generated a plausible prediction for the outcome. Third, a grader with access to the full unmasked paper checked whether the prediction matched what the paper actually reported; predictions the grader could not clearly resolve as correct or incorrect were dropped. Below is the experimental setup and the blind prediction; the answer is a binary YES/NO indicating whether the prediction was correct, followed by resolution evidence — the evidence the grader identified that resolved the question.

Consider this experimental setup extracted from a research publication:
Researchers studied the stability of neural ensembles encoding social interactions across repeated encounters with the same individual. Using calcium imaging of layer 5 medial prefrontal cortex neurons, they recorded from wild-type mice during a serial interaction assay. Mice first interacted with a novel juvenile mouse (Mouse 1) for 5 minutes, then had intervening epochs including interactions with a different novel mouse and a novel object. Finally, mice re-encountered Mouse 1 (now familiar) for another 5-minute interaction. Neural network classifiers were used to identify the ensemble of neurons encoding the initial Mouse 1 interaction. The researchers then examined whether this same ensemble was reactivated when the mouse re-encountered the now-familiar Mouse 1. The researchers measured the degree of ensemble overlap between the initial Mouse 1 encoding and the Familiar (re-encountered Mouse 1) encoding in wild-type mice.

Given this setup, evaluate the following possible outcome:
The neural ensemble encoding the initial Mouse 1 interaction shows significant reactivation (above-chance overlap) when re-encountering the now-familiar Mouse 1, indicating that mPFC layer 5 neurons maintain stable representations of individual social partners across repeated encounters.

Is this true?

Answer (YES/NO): NO